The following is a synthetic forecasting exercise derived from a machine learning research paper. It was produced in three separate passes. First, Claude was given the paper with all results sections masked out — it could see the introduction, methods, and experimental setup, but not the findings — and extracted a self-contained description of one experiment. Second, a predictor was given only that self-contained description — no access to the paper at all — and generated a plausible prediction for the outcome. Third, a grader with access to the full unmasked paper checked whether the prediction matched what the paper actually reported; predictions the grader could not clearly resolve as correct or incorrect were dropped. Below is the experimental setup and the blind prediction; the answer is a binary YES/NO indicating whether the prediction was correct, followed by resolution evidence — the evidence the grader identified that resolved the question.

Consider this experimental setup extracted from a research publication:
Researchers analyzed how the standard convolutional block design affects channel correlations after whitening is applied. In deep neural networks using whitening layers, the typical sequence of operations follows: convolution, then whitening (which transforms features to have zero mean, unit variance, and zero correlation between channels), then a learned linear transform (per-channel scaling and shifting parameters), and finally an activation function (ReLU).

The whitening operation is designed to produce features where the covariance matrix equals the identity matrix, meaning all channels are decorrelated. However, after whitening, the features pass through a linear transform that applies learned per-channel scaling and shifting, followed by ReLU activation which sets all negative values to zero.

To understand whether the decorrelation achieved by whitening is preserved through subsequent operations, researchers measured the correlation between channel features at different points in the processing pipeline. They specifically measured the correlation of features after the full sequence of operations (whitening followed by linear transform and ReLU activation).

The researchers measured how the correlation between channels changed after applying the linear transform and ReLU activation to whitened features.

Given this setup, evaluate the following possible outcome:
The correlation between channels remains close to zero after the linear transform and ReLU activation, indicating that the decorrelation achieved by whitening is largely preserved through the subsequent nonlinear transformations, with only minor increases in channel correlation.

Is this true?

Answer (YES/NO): NO